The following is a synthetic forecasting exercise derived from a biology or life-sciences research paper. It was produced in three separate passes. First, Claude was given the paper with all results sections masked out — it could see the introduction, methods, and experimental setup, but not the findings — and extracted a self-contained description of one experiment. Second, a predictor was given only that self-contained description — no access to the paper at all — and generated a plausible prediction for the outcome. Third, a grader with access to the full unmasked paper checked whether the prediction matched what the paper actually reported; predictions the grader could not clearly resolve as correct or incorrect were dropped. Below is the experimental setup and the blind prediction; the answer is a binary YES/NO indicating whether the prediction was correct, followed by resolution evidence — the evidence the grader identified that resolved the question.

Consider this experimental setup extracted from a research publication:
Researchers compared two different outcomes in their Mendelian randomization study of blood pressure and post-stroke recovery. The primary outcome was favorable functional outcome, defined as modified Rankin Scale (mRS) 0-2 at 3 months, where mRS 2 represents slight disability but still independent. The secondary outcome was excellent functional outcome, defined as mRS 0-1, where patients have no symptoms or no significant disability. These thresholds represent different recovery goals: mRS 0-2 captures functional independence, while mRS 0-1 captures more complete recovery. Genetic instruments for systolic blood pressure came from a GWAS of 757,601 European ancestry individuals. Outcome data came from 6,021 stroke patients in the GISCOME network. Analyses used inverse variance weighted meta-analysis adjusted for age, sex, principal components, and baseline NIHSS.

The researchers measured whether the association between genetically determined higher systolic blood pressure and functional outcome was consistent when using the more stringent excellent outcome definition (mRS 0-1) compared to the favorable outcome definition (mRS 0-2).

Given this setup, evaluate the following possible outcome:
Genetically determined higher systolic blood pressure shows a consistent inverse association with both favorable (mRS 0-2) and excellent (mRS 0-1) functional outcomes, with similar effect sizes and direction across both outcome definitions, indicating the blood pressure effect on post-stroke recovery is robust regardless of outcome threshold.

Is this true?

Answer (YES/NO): NO